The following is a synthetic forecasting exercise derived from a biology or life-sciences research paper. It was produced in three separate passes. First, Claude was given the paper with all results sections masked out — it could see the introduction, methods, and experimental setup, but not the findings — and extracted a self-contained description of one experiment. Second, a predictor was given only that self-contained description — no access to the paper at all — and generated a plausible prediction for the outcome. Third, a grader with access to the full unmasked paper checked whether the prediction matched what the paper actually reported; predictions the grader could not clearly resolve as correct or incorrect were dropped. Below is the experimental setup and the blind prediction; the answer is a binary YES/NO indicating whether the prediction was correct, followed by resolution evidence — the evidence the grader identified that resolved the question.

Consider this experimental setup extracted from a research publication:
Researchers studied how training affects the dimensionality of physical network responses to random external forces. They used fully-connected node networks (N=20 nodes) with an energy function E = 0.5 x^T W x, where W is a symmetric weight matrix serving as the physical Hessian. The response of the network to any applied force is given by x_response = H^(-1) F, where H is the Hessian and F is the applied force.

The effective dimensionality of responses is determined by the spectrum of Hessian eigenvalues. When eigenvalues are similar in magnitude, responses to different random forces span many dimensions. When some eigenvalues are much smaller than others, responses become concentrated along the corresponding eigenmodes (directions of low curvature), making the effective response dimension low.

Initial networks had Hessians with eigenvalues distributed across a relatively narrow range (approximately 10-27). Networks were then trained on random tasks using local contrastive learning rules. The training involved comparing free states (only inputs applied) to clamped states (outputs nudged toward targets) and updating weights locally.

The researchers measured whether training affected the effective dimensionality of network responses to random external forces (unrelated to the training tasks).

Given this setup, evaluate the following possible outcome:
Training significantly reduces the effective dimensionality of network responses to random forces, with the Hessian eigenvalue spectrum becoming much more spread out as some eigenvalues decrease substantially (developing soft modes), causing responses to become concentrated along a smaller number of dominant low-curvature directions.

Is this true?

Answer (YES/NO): YES